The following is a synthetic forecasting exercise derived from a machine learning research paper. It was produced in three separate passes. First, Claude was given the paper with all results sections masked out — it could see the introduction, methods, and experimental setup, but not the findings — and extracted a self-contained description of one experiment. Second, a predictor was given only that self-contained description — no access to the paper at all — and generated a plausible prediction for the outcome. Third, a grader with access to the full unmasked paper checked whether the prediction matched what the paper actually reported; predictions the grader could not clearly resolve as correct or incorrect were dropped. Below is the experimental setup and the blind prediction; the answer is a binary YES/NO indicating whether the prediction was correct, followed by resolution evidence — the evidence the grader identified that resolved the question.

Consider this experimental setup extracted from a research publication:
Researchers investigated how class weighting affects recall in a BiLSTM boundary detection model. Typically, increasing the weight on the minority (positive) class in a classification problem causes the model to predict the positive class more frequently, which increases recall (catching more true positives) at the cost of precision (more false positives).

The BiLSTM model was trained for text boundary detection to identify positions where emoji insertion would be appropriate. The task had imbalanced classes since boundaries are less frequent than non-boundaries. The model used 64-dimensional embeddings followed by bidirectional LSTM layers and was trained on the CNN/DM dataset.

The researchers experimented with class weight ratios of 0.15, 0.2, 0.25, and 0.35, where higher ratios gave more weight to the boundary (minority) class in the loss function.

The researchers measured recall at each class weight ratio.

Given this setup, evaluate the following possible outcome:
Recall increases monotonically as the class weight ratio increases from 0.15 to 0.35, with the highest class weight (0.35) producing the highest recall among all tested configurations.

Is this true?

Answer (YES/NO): NO